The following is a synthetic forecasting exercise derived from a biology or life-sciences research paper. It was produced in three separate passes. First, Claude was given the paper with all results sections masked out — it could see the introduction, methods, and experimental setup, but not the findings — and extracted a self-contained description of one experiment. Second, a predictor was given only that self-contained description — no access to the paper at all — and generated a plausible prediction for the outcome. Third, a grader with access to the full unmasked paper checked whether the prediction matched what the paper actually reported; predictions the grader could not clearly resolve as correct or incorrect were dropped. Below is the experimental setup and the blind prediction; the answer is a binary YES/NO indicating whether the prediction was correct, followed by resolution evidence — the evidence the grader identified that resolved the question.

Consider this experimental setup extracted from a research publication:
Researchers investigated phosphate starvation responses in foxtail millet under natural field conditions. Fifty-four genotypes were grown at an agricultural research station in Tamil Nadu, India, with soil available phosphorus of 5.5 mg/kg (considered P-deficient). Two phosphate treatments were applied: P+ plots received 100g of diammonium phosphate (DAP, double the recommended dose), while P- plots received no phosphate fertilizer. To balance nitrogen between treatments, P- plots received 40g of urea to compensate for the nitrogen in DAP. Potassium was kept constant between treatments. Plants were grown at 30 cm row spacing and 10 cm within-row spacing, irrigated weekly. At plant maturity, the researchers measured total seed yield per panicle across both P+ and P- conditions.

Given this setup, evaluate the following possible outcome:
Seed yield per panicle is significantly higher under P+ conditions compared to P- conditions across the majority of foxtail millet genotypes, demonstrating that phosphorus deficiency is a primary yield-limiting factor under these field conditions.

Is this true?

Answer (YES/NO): NO